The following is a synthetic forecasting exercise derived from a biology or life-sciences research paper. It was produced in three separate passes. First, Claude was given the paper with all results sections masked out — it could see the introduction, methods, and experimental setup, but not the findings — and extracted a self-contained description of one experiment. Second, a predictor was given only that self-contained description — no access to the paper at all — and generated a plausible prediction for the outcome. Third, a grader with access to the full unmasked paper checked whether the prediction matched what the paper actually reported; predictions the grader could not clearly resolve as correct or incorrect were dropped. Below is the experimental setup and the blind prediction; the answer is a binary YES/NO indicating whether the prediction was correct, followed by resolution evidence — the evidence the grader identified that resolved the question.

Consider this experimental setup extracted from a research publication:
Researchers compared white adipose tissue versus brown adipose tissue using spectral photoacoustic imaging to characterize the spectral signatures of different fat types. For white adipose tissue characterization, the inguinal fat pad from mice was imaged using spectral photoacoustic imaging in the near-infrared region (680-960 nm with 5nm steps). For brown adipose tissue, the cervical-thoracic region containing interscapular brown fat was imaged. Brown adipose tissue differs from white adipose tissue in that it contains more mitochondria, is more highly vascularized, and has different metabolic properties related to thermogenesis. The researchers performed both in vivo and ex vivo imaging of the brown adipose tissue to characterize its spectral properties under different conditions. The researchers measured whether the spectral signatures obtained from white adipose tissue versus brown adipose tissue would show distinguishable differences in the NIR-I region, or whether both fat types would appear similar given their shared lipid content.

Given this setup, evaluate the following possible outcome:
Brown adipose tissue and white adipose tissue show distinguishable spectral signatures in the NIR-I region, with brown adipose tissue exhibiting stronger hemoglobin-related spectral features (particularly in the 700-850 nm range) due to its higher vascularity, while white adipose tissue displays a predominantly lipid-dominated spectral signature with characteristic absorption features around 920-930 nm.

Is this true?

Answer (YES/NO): NO